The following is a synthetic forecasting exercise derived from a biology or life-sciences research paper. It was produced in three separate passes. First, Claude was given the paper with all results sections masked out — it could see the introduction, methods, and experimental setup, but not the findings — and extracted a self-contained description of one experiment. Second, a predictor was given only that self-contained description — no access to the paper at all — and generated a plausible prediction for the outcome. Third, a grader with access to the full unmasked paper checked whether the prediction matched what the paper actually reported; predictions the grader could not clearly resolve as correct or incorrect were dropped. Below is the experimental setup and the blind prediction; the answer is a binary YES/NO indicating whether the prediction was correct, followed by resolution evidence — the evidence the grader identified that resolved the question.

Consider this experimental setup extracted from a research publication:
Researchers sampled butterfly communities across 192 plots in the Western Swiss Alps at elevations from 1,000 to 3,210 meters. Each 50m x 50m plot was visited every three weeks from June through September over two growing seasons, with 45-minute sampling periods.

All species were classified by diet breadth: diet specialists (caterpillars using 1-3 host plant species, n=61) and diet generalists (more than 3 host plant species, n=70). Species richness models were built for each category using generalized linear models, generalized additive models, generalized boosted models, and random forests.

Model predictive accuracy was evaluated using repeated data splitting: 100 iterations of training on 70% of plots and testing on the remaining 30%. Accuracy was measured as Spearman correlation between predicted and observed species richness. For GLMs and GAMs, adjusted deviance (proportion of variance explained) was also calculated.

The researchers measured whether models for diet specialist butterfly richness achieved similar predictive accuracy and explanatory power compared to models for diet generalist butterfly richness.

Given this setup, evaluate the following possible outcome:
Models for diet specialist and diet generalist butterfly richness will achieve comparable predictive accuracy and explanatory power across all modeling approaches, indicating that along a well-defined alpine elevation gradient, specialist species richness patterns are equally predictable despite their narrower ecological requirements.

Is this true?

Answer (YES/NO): YES